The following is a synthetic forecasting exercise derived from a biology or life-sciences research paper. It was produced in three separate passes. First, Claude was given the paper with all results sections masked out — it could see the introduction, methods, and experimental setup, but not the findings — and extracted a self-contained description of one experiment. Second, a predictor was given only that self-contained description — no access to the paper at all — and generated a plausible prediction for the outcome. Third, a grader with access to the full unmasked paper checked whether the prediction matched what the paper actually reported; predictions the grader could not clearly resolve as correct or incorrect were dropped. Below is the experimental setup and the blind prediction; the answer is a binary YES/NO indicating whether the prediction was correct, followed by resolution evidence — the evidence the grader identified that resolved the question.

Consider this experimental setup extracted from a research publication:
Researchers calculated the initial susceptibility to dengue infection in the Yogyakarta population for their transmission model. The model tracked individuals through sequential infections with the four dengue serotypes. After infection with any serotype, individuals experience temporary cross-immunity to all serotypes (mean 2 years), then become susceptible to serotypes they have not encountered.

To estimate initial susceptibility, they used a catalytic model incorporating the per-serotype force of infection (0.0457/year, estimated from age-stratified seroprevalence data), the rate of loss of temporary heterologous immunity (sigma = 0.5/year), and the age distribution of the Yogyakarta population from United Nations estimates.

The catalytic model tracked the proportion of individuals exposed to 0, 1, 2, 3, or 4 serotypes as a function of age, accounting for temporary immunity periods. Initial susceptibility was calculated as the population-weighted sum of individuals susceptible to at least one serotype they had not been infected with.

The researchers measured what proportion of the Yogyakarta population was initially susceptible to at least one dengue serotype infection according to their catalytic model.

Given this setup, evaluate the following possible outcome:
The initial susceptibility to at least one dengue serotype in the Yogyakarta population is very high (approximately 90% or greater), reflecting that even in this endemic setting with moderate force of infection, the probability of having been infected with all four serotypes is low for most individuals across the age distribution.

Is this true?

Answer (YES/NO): NO